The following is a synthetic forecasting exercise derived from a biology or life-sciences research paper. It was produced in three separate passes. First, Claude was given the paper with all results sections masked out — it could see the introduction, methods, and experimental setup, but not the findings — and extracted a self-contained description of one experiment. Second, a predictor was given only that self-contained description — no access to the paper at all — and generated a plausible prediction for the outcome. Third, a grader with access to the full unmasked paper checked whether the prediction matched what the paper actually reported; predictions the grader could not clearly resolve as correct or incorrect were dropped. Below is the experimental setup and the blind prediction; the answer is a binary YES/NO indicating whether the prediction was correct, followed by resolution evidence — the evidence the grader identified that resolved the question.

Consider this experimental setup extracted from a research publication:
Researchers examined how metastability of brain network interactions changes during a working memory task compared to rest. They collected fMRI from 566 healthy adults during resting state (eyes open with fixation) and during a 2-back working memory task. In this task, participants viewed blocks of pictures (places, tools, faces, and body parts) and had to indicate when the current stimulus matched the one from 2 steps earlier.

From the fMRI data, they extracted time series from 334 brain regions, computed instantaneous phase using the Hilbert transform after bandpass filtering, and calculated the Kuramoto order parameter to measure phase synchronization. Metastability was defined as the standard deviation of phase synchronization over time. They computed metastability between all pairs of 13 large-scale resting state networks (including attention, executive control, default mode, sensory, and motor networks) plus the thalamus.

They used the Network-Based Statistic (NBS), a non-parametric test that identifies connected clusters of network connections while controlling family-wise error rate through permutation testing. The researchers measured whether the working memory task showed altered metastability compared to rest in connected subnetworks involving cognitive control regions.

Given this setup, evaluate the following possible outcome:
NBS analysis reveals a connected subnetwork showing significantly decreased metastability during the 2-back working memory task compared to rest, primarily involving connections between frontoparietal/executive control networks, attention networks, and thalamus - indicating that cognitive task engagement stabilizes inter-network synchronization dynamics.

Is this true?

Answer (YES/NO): NO